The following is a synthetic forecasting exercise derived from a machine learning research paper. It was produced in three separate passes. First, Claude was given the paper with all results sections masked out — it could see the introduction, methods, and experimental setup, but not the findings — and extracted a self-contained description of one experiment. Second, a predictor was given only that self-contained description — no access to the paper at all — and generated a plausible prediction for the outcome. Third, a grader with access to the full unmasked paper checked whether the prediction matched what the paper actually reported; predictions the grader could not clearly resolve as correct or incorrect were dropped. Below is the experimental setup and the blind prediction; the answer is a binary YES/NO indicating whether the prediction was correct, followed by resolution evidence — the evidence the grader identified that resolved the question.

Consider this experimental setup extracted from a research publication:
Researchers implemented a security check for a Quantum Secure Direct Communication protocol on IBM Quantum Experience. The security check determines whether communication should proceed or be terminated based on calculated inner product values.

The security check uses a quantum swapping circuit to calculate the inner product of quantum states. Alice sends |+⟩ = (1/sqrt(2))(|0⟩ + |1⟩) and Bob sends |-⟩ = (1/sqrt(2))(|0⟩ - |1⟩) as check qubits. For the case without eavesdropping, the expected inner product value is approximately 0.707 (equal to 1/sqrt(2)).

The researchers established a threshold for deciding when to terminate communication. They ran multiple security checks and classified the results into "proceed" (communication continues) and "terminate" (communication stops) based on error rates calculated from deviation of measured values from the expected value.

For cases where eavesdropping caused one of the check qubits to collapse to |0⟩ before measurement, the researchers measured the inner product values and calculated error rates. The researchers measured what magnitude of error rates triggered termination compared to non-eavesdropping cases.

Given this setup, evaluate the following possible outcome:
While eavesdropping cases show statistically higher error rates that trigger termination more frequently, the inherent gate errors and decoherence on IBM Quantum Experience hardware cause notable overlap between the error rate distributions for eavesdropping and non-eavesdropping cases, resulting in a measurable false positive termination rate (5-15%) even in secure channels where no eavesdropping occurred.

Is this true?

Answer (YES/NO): NO